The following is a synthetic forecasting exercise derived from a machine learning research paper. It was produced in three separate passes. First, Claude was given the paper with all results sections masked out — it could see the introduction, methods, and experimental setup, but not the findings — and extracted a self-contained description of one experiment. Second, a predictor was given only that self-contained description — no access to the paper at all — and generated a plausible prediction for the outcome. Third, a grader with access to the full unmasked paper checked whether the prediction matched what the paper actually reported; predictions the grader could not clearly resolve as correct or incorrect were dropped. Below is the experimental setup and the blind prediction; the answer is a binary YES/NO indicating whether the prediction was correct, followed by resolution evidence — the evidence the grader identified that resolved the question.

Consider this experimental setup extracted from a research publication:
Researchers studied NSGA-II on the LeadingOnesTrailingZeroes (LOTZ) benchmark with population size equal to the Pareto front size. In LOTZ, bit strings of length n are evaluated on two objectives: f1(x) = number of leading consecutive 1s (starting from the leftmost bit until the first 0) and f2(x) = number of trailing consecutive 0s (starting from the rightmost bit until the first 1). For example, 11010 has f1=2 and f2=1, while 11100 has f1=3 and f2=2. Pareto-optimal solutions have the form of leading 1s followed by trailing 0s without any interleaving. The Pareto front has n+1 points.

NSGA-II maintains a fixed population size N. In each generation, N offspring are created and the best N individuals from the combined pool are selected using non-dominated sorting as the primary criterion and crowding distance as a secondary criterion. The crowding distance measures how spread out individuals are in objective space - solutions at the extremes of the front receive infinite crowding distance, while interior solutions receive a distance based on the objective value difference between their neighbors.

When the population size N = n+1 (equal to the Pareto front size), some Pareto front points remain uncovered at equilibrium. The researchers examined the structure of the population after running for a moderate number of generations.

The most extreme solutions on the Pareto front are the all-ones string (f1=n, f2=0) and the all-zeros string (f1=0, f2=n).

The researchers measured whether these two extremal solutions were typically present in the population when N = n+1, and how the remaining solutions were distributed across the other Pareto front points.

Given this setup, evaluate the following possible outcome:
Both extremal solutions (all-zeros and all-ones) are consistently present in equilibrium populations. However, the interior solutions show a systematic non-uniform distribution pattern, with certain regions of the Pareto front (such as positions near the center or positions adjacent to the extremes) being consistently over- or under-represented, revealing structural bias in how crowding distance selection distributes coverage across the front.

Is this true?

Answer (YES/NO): NO